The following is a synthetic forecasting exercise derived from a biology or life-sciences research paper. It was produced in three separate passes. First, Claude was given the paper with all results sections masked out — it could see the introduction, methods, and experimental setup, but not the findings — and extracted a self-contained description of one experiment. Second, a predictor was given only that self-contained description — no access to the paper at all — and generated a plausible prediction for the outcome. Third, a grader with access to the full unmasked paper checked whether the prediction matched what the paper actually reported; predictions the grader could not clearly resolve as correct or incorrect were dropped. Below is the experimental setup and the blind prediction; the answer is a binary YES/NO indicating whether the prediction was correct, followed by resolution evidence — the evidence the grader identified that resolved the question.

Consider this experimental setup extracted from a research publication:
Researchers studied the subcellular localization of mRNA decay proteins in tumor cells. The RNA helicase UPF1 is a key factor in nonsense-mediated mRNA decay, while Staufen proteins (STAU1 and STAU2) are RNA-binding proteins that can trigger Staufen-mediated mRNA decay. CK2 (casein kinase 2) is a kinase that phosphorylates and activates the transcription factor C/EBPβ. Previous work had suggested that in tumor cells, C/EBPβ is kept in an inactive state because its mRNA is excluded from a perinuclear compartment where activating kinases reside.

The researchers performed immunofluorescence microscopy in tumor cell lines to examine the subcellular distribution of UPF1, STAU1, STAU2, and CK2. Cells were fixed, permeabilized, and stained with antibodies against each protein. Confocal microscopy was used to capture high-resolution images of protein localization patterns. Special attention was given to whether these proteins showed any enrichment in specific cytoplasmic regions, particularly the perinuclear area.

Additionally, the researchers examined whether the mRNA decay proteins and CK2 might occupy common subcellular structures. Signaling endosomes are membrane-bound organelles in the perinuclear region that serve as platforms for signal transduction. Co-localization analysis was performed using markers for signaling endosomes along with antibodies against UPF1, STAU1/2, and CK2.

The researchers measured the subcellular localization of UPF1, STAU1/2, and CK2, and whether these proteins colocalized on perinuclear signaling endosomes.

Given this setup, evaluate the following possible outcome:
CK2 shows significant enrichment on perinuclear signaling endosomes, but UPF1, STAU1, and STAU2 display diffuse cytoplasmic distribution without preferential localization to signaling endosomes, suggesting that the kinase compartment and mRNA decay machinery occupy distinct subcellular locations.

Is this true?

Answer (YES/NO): NO